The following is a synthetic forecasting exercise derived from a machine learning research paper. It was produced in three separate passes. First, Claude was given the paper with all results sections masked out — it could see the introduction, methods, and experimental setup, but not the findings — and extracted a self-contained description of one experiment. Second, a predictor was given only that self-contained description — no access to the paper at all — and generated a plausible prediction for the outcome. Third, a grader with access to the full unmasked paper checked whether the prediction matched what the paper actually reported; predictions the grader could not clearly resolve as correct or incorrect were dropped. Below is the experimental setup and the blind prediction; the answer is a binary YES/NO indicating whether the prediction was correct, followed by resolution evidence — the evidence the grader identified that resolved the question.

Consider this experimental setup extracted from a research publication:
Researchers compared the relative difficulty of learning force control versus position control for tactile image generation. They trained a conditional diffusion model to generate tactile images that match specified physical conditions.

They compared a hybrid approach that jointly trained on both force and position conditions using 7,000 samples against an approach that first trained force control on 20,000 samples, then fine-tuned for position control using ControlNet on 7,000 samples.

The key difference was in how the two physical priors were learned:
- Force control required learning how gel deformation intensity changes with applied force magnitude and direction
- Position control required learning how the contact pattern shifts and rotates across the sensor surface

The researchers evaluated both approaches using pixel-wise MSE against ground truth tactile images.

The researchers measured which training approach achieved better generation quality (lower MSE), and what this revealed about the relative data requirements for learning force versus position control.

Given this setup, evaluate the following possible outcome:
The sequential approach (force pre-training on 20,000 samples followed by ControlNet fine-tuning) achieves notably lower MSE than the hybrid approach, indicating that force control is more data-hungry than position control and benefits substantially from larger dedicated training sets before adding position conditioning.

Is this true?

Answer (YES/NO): YES